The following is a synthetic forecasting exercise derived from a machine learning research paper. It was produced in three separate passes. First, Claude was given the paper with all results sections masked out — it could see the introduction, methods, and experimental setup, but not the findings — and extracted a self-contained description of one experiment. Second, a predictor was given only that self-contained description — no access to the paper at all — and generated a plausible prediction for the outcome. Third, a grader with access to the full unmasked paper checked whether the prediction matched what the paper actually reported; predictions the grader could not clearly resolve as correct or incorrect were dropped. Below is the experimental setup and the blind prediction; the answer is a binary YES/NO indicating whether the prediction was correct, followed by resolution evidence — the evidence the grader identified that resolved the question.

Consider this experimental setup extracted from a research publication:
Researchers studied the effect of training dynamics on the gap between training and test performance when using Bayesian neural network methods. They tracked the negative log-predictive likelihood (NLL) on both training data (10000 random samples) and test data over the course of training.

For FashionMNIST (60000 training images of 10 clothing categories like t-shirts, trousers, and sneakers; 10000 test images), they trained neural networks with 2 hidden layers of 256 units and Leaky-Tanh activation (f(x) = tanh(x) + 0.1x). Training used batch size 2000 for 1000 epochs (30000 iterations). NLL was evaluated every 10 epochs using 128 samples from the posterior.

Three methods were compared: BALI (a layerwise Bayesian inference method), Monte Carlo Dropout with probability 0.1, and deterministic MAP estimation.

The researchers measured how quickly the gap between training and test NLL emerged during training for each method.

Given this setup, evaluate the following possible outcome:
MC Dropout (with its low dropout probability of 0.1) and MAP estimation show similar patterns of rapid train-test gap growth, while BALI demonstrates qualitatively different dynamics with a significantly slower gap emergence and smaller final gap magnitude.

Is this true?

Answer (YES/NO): NO